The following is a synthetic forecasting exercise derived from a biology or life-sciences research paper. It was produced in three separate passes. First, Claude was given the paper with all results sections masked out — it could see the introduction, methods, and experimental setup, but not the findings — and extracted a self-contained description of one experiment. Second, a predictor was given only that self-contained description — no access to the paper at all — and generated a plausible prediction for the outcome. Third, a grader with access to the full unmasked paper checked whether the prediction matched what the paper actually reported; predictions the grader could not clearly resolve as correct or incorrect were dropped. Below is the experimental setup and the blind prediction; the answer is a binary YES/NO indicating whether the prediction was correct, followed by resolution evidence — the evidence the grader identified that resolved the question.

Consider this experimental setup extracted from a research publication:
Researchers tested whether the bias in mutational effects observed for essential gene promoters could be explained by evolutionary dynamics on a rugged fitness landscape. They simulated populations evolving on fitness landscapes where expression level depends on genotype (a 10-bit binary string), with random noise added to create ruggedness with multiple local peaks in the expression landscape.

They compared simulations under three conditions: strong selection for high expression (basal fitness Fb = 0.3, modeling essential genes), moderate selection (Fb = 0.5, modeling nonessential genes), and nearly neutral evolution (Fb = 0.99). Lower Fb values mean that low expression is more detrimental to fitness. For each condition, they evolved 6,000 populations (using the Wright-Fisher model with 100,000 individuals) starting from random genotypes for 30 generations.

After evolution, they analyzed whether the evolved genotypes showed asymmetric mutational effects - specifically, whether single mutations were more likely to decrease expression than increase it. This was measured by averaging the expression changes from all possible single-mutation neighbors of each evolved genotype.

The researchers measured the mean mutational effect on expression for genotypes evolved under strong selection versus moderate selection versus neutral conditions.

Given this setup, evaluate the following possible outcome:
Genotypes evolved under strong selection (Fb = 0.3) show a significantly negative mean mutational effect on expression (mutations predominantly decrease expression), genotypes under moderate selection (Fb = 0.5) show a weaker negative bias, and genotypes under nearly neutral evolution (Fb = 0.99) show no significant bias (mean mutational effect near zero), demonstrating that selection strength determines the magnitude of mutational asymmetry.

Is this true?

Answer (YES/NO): YES